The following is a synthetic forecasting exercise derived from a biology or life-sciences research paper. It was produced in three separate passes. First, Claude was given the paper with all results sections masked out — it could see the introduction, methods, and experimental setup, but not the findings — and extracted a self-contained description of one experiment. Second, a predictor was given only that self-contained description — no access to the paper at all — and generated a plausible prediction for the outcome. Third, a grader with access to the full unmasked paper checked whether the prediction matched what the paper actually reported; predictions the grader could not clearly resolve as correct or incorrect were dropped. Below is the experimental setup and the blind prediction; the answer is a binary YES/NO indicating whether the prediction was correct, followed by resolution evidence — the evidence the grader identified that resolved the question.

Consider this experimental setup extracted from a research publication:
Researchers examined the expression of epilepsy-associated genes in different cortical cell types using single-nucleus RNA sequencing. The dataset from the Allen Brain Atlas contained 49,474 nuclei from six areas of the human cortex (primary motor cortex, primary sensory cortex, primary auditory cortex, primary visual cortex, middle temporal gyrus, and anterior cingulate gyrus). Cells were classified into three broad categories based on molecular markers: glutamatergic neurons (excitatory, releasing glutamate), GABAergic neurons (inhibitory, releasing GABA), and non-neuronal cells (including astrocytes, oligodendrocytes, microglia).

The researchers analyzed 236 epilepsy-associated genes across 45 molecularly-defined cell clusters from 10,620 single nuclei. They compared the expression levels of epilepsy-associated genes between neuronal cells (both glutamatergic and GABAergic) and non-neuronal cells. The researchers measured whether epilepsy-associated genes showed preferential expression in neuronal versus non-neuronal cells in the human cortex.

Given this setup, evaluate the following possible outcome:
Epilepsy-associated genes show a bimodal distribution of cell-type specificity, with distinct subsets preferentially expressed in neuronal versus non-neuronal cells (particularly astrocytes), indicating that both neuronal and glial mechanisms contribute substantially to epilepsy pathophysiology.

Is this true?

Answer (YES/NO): NO